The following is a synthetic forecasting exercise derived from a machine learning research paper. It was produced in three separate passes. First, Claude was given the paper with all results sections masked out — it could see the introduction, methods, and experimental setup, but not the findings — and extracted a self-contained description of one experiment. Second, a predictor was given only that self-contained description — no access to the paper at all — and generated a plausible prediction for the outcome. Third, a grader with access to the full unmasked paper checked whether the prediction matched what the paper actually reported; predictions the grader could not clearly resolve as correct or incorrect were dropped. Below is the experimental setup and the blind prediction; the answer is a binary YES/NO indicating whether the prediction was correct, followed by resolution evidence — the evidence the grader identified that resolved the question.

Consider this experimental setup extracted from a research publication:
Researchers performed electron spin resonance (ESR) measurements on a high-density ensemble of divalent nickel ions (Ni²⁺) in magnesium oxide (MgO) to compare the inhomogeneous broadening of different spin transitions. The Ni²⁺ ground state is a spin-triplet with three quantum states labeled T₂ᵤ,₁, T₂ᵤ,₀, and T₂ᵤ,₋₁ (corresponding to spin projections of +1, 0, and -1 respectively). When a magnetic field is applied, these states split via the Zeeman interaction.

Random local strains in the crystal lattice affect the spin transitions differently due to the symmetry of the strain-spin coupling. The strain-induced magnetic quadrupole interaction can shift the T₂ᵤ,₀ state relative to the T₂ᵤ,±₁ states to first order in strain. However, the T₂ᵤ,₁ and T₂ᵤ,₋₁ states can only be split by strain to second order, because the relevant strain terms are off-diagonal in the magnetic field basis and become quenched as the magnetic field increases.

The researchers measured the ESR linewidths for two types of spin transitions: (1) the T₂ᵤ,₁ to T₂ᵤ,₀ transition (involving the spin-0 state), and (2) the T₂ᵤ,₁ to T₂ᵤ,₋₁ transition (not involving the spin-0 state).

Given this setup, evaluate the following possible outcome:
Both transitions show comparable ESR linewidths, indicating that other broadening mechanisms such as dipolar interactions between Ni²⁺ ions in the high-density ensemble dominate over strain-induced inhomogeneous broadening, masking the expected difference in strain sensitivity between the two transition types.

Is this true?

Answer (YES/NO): NO